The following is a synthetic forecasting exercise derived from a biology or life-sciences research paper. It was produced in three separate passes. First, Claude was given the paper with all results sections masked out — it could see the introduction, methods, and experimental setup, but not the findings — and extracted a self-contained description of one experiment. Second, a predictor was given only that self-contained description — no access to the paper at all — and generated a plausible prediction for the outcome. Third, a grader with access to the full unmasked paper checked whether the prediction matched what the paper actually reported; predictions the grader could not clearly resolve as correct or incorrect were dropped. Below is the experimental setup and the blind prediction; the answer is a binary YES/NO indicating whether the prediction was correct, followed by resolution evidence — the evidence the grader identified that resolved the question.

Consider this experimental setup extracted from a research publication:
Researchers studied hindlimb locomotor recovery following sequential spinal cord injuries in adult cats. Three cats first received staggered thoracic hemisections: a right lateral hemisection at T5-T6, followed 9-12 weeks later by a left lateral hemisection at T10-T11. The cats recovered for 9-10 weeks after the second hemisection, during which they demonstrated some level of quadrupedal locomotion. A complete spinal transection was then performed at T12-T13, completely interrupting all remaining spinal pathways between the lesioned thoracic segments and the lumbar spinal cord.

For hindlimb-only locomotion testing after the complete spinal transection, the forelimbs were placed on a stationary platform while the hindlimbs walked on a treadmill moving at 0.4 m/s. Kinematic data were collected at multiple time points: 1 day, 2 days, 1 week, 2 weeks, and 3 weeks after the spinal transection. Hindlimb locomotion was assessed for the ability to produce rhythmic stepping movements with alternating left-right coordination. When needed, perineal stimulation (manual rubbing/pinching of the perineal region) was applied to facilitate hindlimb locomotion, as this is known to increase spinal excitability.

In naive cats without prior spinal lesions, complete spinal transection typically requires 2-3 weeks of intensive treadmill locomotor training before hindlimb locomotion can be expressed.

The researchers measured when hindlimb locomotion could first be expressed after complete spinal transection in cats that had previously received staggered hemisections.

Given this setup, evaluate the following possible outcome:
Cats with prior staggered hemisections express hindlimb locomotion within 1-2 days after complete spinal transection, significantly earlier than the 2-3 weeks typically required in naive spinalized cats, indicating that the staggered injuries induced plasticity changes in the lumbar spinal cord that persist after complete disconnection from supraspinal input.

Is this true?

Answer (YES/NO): YES